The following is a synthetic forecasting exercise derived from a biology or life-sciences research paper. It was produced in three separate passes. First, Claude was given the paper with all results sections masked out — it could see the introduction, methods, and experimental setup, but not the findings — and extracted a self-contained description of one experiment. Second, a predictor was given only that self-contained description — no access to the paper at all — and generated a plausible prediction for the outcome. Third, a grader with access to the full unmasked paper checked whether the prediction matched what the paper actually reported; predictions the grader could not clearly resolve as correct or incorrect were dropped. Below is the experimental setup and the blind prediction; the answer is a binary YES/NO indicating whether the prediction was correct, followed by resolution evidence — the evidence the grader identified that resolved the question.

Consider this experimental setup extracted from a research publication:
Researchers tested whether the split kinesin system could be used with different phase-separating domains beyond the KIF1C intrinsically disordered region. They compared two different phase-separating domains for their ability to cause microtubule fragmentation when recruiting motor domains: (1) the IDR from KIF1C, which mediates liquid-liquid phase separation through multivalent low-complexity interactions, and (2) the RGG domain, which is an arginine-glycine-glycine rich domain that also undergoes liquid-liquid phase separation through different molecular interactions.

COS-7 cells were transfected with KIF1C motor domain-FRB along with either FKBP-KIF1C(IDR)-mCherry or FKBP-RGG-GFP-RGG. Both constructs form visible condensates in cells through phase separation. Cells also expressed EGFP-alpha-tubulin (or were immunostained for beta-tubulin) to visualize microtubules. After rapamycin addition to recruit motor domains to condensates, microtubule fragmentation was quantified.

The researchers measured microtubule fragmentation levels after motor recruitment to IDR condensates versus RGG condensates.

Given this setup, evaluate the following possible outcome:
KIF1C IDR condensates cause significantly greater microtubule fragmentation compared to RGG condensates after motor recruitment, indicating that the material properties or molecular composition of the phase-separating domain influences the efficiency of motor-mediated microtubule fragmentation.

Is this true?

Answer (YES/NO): NO